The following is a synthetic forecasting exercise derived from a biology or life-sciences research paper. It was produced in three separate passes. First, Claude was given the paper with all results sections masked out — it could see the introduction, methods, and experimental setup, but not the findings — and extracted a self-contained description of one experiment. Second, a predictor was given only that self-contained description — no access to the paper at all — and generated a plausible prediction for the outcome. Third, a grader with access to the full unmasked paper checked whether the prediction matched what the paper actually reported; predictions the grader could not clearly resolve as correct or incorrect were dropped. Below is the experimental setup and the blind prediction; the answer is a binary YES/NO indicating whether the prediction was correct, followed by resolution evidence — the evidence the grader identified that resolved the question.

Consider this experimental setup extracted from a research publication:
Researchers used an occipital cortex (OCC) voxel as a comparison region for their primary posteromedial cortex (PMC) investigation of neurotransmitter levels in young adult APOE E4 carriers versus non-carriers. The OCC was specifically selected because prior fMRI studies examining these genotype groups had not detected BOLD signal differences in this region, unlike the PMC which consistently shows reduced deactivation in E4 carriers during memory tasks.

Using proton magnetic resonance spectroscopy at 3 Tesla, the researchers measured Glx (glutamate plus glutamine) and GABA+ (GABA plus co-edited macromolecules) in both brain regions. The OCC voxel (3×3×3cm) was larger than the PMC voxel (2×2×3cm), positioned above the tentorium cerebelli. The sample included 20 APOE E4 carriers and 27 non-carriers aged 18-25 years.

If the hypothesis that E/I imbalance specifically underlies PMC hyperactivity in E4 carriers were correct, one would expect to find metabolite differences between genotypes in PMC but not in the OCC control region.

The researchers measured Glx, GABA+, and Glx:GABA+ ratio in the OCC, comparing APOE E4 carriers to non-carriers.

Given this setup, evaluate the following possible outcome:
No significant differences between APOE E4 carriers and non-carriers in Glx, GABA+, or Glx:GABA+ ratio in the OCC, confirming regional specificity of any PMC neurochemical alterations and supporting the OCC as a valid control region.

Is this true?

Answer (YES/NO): NO